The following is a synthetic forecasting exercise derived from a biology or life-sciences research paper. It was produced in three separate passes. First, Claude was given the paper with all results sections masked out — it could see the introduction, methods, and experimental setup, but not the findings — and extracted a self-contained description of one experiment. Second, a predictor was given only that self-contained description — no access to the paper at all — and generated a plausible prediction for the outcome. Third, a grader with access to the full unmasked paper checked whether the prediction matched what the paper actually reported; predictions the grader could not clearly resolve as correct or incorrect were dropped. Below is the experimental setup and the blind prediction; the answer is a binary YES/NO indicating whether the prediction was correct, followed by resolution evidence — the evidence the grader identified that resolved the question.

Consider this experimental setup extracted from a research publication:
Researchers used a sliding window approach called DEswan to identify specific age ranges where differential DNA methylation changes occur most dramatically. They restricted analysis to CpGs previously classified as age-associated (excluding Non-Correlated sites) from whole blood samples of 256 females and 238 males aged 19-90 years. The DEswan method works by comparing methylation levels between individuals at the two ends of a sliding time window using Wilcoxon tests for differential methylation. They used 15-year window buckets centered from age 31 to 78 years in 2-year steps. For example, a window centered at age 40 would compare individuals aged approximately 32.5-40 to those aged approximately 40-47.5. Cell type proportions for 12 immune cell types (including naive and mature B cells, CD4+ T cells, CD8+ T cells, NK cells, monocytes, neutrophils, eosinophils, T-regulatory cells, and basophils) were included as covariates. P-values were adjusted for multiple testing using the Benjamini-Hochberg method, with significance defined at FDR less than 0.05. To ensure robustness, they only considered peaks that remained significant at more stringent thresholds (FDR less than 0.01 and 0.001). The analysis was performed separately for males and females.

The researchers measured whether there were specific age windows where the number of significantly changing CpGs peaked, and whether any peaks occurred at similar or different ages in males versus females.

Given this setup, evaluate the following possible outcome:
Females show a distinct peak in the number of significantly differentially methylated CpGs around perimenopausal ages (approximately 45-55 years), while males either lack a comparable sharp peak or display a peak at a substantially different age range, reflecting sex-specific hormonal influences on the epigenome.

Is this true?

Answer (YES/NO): NO